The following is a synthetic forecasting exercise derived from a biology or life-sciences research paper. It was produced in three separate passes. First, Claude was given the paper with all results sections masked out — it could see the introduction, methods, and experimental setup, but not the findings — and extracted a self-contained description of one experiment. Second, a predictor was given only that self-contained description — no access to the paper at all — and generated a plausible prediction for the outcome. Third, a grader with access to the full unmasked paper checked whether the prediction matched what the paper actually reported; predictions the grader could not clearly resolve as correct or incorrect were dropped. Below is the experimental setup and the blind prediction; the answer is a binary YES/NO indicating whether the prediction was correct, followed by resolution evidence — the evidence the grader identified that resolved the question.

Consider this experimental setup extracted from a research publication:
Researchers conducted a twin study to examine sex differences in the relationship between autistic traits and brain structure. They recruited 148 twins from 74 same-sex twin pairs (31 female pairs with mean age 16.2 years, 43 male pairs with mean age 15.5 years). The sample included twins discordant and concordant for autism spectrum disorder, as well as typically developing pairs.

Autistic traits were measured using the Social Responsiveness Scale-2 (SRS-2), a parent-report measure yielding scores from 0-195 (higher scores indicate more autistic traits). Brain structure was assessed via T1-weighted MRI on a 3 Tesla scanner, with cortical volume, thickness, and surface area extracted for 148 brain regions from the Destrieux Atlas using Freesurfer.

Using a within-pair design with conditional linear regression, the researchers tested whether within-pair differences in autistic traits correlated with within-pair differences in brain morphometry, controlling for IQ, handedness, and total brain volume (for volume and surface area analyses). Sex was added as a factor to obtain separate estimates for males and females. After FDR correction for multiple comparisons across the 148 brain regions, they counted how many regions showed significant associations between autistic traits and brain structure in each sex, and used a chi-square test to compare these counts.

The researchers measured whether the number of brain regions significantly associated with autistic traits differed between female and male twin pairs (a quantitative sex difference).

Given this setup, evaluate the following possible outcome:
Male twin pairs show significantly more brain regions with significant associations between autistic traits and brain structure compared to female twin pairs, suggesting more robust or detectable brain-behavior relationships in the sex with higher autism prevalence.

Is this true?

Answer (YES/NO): NO